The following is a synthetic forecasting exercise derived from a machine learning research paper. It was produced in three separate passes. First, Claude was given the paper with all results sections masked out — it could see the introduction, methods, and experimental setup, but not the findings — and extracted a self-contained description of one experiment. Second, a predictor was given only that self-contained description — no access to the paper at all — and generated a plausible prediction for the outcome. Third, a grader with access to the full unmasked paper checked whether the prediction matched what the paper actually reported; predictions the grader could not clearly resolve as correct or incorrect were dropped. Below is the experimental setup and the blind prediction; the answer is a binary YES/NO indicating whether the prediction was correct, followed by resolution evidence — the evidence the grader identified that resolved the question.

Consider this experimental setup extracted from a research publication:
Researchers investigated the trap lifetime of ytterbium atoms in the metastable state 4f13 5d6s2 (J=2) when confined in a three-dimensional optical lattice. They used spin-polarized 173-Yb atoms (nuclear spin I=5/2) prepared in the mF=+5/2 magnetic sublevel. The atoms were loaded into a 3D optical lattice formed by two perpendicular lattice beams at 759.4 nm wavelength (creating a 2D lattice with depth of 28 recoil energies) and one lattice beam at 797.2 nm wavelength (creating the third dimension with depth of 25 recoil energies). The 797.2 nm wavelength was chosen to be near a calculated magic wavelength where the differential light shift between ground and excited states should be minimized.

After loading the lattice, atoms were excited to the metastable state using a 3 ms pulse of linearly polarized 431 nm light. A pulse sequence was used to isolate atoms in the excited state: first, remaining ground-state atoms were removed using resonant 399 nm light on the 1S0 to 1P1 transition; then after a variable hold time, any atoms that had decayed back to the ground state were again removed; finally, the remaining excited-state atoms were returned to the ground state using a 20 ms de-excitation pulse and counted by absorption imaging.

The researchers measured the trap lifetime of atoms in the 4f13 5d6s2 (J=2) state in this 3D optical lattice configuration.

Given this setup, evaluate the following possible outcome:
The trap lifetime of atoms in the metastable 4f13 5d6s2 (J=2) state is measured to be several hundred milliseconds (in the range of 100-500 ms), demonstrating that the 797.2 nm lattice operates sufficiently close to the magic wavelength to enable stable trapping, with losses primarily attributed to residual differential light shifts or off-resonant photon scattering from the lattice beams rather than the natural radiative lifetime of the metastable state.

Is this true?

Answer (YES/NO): NO